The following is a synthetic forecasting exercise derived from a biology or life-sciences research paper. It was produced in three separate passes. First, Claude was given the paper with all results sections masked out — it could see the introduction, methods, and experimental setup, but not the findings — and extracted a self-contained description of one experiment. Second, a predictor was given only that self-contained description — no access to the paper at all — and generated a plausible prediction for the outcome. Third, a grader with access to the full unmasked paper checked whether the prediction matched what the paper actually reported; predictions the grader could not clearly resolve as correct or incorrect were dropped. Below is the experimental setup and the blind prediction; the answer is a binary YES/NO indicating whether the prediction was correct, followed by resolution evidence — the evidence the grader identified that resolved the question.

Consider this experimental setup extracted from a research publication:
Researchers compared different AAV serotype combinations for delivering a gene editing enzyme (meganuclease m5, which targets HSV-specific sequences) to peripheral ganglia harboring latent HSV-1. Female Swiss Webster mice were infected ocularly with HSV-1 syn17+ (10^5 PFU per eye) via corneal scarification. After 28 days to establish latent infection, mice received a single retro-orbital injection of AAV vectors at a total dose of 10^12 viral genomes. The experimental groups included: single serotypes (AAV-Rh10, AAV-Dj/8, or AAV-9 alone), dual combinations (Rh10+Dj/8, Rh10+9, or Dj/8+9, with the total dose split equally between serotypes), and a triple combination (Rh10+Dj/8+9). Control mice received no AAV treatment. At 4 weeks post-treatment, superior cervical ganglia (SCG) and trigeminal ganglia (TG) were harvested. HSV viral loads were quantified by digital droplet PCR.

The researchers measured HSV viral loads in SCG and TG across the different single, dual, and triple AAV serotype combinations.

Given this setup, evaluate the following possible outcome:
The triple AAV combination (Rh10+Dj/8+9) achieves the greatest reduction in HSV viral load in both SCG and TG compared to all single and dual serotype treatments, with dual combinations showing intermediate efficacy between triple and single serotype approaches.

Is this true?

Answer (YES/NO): YES